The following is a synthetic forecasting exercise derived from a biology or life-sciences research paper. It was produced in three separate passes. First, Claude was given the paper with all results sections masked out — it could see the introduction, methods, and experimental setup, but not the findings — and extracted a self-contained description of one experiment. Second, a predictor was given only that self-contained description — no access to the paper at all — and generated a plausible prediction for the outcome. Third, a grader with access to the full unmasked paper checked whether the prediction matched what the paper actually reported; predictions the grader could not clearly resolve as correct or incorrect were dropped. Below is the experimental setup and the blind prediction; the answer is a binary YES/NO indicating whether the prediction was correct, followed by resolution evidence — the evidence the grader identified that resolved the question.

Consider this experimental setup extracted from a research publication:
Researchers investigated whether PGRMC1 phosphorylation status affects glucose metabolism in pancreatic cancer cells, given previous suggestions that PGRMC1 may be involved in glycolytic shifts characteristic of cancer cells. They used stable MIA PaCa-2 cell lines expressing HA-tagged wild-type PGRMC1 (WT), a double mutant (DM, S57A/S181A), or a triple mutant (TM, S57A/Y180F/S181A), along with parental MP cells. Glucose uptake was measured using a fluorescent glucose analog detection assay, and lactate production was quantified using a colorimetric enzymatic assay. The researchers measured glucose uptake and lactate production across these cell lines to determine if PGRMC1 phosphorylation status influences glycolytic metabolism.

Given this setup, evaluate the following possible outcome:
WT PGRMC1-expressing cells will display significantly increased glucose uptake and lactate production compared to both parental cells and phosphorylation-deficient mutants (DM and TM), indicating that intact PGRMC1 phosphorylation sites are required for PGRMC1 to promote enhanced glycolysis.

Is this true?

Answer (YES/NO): NO